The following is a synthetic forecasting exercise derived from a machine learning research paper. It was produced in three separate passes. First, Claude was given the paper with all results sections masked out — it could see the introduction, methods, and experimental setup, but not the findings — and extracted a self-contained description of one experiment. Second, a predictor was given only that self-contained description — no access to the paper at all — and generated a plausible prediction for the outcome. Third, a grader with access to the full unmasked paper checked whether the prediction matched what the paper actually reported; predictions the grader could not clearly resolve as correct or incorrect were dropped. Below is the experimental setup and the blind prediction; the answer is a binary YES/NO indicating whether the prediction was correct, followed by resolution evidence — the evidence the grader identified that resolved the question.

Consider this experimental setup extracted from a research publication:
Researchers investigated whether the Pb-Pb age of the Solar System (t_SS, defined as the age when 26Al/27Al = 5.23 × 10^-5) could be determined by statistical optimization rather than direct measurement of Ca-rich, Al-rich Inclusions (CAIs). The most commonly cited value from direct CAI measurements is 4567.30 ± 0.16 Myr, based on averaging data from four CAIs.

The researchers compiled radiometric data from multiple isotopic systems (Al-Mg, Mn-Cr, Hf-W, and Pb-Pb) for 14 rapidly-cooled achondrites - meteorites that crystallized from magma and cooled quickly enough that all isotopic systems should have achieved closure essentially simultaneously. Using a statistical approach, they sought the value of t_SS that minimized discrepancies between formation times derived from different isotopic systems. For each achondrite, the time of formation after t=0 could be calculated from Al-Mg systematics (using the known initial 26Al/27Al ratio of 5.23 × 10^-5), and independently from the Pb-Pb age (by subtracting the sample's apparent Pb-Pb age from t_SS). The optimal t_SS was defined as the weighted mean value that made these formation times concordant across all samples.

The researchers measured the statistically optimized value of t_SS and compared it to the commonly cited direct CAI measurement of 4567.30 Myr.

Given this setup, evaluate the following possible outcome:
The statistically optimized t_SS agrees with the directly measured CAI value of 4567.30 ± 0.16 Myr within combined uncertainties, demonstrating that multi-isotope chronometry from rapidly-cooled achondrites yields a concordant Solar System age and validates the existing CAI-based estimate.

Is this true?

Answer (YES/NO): NO